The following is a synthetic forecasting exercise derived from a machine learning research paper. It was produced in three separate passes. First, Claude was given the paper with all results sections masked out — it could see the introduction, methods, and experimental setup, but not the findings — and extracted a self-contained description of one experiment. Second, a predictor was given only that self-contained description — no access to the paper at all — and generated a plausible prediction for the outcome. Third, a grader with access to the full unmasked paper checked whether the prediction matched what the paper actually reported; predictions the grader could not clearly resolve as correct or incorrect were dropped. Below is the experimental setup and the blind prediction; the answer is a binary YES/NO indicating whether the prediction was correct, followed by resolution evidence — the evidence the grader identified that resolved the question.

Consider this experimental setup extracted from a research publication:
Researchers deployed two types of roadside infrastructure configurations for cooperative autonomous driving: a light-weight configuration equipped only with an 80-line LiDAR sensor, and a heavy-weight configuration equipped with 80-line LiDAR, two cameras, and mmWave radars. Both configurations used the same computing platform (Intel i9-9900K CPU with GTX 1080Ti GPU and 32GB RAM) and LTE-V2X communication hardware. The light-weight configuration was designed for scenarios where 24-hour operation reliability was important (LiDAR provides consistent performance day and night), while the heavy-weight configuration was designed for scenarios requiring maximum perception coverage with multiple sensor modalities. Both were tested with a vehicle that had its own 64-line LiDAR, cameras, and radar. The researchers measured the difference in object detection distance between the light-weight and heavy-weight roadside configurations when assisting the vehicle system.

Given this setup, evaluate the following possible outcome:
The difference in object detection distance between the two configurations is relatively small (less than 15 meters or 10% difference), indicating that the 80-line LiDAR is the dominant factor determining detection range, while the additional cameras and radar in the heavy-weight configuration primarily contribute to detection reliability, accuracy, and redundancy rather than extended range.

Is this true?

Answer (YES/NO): NO